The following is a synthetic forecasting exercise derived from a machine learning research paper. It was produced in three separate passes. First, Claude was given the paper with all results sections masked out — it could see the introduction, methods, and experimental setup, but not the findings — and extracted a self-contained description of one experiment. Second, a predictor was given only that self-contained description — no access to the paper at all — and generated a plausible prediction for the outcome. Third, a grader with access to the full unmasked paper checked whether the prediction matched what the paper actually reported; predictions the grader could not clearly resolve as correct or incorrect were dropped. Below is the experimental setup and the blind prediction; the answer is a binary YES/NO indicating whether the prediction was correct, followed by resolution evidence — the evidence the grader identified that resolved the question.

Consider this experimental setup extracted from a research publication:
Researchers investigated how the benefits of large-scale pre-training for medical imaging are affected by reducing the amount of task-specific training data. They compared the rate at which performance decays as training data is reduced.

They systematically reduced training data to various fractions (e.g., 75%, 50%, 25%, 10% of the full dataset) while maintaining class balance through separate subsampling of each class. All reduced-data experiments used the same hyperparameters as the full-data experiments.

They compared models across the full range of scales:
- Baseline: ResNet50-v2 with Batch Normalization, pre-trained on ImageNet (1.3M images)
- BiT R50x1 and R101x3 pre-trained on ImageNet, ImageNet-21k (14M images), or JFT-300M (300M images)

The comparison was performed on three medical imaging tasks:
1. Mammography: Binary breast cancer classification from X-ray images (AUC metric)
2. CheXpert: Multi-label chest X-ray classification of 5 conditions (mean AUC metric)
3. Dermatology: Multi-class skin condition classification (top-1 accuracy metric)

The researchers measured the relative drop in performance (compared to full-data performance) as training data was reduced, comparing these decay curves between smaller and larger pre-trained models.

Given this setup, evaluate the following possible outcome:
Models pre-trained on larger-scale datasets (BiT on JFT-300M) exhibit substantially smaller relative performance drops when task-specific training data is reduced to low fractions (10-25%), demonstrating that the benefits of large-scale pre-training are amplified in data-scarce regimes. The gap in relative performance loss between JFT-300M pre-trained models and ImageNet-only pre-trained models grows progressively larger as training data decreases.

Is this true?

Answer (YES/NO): NO